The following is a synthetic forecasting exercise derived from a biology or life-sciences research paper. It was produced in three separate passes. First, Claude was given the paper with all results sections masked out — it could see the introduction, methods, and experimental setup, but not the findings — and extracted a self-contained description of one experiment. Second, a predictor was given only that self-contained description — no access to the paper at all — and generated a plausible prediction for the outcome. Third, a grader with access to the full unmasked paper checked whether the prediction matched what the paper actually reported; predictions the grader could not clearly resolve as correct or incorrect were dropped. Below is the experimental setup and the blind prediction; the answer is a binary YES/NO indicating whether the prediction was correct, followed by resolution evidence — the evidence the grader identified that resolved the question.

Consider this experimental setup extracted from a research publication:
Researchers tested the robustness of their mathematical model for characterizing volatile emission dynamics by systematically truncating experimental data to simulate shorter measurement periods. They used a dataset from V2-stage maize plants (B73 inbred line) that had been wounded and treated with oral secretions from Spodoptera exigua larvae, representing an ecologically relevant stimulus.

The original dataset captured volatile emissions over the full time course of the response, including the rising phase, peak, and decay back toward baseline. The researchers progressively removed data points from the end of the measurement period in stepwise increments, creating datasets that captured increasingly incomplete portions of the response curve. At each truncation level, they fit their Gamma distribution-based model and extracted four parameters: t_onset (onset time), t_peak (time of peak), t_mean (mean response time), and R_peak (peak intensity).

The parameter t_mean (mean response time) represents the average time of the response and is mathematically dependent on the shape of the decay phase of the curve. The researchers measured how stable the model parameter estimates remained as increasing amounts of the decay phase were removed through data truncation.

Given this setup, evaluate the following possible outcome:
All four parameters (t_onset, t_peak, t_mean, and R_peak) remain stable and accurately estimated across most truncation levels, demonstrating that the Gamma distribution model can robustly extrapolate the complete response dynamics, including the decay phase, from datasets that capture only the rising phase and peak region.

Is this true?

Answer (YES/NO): NO